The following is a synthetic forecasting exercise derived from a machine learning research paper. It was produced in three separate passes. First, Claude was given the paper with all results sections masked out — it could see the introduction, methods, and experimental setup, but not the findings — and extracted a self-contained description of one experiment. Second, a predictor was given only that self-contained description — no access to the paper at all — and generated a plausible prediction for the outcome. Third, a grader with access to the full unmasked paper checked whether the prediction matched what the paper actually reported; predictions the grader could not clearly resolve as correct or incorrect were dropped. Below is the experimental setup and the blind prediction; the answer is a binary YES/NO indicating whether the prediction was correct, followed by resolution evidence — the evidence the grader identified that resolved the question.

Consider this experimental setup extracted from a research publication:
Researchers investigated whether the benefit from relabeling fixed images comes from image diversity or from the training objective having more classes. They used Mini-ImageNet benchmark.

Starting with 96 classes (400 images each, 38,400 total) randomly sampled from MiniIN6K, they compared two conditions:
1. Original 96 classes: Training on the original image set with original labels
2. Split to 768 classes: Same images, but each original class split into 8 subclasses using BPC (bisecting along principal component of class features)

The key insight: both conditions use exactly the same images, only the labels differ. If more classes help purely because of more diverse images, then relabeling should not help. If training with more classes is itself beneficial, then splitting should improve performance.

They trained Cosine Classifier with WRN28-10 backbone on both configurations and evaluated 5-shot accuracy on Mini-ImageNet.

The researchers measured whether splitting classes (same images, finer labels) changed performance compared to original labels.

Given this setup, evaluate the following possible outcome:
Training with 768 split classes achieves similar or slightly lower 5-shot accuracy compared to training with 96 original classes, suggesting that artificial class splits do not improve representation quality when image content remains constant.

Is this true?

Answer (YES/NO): NO